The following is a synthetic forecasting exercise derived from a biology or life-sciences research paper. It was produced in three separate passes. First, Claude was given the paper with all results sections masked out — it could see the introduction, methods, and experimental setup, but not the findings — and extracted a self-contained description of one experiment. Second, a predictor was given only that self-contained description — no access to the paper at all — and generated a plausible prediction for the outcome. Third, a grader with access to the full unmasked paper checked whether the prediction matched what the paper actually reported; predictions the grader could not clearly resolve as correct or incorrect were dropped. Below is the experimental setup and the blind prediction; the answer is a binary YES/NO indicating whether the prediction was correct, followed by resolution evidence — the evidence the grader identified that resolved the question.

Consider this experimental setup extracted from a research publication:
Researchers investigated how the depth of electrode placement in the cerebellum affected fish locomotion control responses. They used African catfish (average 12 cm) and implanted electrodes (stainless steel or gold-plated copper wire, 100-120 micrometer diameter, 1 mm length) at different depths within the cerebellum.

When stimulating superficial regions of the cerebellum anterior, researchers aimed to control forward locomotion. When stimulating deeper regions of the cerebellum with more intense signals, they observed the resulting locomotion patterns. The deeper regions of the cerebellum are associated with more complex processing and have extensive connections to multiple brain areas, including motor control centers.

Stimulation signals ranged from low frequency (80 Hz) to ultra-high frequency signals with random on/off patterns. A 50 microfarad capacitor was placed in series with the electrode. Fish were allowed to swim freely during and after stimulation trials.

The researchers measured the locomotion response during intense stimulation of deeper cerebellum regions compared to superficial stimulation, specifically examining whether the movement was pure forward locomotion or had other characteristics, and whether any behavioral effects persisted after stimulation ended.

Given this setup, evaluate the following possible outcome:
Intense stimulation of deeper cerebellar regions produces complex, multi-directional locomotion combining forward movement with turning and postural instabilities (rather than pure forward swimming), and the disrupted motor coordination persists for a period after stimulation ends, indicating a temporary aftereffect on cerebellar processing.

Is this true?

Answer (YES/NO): NO